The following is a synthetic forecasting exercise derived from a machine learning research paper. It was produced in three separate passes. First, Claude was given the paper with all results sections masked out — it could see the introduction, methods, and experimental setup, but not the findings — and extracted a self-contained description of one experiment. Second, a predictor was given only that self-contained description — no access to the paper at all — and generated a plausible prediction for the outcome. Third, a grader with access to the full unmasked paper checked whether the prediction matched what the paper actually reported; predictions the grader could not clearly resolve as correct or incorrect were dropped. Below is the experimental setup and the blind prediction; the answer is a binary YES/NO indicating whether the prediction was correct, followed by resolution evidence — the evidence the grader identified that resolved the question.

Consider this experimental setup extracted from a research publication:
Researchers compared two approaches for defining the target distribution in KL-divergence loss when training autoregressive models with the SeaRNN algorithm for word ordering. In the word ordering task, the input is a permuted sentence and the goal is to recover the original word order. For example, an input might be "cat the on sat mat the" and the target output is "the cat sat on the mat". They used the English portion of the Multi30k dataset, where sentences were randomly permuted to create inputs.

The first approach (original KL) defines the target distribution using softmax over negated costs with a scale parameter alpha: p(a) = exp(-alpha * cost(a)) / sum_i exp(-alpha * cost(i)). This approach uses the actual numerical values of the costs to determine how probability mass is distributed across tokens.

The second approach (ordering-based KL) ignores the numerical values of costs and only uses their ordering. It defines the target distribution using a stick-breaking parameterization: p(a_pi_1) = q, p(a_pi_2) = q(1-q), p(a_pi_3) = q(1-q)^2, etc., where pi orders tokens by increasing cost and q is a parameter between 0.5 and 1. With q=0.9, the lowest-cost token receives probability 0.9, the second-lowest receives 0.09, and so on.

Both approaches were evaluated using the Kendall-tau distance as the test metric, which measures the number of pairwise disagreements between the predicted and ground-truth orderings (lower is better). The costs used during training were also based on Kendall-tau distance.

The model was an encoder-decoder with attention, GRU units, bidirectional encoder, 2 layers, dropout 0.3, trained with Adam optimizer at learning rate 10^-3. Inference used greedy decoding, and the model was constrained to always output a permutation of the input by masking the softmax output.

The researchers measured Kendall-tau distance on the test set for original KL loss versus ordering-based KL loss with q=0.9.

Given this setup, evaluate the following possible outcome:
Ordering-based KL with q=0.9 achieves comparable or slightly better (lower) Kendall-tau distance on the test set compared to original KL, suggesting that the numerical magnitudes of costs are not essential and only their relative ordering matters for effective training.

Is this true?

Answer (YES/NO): YES